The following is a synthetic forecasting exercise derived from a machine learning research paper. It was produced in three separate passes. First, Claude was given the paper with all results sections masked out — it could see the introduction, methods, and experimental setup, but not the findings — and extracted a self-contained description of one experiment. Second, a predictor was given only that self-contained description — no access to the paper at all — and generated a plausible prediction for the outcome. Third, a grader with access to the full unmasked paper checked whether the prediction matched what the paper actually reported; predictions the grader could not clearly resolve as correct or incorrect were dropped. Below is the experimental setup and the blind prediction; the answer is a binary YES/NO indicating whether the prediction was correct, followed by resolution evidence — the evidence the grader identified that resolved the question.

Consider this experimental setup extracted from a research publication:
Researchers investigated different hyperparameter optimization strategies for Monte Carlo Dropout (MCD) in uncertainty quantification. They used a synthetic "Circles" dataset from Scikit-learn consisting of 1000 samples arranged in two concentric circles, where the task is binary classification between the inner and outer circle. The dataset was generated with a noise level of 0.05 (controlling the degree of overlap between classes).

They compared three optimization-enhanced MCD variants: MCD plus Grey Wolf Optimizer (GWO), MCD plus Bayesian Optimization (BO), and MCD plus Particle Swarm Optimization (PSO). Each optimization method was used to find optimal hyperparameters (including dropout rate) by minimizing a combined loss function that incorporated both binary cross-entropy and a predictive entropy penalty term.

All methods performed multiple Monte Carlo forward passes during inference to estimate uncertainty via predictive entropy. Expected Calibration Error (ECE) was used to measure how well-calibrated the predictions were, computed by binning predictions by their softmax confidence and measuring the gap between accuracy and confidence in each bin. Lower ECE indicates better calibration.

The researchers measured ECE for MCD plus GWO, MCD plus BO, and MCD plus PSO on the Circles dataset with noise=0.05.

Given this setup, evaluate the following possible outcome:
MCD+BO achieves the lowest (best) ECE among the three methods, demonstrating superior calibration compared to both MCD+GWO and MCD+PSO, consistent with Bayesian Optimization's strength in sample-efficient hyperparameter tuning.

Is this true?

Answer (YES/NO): NO